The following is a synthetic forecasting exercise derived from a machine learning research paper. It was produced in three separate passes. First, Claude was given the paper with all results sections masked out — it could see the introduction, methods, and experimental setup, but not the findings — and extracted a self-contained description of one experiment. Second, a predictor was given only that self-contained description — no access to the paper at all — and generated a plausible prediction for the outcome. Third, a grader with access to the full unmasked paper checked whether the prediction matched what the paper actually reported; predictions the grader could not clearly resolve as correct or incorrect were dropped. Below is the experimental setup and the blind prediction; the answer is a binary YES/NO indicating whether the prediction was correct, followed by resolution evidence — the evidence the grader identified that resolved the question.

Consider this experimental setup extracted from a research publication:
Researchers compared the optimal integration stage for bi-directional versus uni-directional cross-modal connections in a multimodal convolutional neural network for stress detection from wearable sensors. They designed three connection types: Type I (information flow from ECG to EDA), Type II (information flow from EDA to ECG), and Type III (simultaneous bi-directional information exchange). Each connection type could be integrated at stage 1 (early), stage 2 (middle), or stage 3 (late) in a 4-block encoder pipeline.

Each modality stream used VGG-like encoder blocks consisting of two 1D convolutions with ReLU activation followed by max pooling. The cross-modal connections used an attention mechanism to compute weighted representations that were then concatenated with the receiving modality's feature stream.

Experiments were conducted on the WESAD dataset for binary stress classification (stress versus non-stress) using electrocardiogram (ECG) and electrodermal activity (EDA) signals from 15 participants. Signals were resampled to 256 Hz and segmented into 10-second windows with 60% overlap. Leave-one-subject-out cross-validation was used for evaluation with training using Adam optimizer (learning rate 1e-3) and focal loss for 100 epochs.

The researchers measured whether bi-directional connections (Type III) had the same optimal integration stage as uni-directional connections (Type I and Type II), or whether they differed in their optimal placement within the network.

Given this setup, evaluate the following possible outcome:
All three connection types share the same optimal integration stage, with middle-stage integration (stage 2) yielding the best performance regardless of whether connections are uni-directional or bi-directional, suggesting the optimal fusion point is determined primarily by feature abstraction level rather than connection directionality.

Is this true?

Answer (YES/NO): NO